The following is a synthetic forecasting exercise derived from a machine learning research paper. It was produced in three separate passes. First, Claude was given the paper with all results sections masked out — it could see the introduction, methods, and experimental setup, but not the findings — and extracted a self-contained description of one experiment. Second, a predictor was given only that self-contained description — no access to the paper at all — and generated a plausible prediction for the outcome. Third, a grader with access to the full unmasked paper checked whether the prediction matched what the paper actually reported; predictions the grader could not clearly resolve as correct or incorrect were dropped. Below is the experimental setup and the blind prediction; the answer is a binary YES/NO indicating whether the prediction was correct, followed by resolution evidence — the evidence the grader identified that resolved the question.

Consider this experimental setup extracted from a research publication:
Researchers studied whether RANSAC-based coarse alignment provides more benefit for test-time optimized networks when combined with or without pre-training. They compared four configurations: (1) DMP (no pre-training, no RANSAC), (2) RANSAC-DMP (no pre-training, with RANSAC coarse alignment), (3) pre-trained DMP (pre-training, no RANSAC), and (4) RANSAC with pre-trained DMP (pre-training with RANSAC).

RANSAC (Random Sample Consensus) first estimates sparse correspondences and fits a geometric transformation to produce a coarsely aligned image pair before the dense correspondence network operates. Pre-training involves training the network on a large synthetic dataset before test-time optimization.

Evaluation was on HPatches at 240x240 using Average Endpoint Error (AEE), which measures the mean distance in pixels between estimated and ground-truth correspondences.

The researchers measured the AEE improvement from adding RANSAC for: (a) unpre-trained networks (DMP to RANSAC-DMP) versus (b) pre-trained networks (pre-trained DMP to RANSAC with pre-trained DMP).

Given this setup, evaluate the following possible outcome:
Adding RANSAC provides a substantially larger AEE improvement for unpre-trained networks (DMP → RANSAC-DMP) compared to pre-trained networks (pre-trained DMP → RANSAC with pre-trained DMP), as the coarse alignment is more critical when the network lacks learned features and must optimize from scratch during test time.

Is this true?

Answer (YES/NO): YES